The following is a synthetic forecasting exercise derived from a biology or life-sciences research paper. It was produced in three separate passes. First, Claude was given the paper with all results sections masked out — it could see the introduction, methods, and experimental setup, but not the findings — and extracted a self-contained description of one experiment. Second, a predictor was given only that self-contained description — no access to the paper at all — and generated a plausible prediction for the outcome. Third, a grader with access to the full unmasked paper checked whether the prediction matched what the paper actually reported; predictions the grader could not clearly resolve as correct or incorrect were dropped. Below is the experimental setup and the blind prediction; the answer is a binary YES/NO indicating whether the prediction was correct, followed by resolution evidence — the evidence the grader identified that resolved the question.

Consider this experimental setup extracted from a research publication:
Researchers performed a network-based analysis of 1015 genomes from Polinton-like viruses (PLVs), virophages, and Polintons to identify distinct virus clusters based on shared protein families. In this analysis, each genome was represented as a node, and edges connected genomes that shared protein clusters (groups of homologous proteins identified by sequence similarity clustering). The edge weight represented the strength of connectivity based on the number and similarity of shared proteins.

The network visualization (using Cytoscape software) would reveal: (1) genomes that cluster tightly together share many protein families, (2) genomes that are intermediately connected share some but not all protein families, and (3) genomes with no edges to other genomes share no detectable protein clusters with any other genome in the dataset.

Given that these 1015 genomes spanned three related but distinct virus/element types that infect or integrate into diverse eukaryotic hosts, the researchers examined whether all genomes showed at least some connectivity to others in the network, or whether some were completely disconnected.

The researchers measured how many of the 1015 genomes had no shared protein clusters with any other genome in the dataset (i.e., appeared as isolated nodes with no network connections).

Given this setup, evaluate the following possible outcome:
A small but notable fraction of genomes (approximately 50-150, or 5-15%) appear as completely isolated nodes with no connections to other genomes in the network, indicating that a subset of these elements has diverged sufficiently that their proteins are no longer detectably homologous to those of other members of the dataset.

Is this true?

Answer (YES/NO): NO